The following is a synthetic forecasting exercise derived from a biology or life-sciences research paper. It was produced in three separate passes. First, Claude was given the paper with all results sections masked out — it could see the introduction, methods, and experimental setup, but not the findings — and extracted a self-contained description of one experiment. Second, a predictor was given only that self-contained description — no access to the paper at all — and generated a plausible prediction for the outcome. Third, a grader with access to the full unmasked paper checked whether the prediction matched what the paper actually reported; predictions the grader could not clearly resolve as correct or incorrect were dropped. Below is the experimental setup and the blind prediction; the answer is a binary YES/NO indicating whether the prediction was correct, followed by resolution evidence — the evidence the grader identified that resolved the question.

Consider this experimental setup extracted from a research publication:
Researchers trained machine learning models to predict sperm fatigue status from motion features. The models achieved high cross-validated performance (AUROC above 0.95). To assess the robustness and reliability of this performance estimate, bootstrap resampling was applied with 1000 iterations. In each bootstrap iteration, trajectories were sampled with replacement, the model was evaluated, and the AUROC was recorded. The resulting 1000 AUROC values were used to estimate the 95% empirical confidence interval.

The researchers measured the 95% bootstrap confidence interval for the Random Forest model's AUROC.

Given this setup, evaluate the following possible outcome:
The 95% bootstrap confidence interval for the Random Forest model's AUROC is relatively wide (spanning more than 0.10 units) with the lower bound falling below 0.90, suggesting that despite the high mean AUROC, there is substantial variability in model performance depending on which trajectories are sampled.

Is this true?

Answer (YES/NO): NO